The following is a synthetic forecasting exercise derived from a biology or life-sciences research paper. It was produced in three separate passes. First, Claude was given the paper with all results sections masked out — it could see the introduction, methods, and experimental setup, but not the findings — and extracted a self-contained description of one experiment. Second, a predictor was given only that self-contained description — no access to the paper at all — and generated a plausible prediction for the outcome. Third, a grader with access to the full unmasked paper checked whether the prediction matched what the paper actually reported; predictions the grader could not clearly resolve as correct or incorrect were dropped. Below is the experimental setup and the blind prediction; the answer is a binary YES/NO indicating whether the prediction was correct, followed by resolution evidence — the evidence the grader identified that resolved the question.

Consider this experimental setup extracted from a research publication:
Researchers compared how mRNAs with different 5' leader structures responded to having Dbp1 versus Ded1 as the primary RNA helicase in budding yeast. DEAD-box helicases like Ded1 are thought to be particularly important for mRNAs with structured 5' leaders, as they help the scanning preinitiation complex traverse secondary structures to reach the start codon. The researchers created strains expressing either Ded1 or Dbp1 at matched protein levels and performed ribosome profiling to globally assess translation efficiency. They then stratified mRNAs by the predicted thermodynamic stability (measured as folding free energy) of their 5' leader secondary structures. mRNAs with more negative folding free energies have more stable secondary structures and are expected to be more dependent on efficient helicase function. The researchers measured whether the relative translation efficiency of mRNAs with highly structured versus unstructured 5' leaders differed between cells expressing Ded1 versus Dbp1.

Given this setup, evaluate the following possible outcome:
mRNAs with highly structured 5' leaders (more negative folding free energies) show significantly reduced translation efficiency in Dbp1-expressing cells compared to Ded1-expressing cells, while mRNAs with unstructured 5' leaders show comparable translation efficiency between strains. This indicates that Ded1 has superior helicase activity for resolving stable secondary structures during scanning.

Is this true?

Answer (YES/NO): NO